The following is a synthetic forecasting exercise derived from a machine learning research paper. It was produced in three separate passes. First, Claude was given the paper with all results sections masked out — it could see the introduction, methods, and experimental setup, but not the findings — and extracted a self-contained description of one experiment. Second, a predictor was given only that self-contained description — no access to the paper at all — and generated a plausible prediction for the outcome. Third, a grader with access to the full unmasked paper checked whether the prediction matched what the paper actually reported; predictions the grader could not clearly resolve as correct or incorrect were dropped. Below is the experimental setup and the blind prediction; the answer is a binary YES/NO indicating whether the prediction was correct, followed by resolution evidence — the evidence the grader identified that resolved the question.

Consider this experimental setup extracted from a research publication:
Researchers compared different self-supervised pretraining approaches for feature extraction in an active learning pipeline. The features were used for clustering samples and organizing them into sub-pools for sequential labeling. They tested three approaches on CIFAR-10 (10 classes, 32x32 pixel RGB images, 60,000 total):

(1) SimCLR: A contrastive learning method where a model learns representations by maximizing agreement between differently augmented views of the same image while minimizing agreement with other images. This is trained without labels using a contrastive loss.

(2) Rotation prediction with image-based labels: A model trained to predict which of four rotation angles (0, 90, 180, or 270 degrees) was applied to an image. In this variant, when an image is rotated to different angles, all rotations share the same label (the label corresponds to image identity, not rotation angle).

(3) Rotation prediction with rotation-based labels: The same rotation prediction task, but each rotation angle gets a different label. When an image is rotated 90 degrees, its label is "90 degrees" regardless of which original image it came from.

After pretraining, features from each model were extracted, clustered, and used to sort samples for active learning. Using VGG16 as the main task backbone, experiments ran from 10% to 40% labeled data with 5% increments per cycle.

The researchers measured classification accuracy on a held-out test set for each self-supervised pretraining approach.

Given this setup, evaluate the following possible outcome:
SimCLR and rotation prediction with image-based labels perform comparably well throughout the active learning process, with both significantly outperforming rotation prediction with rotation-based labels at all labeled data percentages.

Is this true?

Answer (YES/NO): NO